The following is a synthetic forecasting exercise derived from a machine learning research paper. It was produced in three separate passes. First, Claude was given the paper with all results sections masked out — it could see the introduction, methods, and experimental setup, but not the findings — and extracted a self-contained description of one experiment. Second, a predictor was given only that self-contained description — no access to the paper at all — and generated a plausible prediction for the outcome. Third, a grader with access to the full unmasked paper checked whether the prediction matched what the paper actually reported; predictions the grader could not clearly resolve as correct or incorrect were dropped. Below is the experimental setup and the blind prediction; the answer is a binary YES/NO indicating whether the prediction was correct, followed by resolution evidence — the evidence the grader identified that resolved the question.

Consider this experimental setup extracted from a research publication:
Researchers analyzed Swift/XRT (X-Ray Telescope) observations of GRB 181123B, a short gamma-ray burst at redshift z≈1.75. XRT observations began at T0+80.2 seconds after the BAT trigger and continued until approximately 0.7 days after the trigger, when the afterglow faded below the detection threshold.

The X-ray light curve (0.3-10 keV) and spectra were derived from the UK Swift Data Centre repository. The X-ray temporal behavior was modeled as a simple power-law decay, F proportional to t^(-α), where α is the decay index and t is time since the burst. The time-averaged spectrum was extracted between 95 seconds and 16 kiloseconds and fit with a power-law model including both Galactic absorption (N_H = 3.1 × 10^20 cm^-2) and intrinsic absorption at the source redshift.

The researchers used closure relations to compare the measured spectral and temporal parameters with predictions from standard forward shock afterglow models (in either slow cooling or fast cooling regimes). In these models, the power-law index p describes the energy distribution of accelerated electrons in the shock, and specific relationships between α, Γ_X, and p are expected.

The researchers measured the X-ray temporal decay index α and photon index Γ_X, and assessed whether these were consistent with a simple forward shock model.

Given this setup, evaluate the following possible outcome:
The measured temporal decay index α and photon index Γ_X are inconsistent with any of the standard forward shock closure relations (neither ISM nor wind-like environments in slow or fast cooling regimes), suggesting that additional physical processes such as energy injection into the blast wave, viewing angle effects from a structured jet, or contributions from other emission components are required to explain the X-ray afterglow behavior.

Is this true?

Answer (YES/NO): NO